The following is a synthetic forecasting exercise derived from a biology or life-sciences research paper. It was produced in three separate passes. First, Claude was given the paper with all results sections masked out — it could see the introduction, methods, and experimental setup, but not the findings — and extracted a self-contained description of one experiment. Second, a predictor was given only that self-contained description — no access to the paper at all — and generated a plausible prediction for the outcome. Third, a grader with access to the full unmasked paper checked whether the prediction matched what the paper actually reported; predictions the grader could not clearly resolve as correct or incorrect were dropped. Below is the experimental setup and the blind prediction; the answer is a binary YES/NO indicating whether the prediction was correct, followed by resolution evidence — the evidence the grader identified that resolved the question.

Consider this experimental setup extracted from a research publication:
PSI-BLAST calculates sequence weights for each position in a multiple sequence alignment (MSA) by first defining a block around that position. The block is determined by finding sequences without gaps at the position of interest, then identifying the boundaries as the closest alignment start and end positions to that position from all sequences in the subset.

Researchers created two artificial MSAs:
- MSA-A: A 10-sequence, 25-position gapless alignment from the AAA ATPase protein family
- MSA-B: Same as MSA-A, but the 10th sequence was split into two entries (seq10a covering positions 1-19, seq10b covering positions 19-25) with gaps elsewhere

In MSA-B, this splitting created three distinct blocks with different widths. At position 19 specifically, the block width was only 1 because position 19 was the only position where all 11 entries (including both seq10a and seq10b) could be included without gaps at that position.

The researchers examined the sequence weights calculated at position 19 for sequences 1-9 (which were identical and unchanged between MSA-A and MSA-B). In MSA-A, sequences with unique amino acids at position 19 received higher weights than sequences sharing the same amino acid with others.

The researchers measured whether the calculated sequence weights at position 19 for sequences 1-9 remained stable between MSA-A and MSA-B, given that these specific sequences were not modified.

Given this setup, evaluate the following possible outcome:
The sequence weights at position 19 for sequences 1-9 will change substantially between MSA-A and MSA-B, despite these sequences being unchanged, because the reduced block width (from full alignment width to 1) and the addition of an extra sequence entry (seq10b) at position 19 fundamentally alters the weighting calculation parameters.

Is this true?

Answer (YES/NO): YES